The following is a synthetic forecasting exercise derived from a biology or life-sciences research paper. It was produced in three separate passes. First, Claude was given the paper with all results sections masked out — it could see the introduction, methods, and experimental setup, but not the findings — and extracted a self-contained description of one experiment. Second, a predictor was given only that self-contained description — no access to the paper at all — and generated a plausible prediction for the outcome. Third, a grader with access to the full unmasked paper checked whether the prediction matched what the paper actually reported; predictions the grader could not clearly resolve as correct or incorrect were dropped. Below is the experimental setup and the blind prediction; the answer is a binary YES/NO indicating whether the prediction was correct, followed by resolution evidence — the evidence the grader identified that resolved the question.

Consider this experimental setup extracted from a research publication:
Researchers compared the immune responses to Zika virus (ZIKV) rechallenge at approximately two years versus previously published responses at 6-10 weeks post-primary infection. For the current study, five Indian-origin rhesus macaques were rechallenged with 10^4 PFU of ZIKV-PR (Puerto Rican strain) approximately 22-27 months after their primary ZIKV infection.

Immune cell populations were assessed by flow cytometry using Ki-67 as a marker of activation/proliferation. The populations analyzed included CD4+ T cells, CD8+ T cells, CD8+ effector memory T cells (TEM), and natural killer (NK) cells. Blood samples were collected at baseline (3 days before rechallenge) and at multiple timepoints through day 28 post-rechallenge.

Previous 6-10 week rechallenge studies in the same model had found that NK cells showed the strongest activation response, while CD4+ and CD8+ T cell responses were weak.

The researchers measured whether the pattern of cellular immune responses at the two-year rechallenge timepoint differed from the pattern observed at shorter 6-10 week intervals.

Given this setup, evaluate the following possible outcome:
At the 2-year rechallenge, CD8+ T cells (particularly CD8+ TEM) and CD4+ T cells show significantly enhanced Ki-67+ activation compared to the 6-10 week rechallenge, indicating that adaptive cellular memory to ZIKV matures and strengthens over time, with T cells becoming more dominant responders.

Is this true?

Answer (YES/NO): NO